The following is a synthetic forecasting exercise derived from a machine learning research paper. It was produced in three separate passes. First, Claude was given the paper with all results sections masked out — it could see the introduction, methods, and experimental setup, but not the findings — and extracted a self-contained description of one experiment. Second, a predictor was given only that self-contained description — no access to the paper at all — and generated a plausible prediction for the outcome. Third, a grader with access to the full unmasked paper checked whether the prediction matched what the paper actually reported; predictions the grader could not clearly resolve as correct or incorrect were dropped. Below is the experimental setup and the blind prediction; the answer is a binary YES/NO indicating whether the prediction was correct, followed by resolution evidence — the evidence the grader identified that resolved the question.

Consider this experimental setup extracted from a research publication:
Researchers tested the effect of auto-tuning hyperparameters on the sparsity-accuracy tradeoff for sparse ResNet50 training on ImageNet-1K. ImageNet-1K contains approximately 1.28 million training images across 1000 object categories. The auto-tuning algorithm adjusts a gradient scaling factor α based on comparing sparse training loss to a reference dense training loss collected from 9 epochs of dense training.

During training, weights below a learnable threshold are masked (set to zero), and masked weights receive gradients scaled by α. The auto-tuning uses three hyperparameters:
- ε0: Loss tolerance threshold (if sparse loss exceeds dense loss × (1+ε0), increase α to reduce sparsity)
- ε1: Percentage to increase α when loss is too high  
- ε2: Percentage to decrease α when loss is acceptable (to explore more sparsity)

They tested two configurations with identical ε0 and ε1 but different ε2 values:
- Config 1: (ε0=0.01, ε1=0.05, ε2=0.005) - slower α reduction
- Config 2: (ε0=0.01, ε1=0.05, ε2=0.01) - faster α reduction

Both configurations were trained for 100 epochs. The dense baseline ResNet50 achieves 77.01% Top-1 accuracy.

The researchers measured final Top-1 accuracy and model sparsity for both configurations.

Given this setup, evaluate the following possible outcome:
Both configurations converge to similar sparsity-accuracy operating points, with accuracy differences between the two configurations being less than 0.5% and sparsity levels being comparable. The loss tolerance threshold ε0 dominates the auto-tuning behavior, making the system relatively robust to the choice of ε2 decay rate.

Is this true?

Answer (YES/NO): NO